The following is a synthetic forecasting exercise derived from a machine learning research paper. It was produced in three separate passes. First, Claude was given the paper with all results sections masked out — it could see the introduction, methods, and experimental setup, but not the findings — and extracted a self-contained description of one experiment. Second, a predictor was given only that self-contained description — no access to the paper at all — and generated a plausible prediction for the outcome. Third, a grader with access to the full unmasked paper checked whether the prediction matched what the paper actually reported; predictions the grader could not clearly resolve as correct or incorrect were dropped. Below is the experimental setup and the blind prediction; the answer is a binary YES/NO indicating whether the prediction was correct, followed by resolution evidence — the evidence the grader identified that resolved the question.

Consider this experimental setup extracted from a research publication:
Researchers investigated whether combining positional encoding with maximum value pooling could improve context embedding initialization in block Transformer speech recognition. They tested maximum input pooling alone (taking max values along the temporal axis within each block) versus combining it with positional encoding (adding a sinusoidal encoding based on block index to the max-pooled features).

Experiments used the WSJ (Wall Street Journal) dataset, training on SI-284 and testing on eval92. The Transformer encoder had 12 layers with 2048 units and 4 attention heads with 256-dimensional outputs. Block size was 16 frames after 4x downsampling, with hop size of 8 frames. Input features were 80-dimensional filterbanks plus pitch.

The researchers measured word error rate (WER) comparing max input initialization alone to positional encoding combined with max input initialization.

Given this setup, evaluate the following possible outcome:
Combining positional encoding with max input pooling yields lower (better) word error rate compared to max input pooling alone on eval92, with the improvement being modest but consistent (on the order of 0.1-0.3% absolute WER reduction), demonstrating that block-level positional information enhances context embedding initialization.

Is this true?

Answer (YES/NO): NO